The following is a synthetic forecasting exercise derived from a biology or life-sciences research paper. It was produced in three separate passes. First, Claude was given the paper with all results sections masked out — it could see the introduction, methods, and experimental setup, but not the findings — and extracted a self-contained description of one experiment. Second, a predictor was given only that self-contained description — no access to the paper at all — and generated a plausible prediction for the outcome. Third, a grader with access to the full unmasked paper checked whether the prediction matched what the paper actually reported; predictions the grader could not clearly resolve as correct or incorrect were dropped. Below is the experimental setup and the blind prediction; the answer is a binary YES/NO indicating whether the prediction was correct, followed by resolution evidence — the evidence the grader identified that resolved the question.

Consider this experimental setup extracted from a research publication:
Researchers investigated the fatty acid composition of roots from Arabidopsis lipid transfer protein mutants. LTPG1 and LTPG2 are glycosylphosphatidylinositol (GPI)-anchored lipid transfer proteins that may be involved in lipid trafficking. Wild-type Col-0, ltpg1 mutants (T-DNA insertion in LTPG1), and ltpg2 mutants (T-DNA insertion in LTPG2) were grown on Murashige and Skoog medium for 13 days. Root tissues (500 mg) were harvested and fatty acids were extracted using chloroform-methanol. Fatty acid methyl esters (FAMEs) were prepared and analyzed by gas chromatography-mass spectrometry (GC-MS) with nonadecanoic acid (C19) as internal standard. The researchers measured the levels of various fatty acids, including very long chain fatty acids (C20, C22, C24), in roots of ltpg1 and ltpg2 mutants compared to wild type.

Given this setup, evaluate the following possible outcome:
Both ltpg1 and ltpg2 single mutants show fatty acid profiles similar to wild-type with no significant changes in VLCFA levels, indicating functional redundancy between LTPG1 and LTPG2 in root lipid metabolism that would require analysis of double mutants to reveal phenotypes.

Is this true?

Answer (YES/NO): YES